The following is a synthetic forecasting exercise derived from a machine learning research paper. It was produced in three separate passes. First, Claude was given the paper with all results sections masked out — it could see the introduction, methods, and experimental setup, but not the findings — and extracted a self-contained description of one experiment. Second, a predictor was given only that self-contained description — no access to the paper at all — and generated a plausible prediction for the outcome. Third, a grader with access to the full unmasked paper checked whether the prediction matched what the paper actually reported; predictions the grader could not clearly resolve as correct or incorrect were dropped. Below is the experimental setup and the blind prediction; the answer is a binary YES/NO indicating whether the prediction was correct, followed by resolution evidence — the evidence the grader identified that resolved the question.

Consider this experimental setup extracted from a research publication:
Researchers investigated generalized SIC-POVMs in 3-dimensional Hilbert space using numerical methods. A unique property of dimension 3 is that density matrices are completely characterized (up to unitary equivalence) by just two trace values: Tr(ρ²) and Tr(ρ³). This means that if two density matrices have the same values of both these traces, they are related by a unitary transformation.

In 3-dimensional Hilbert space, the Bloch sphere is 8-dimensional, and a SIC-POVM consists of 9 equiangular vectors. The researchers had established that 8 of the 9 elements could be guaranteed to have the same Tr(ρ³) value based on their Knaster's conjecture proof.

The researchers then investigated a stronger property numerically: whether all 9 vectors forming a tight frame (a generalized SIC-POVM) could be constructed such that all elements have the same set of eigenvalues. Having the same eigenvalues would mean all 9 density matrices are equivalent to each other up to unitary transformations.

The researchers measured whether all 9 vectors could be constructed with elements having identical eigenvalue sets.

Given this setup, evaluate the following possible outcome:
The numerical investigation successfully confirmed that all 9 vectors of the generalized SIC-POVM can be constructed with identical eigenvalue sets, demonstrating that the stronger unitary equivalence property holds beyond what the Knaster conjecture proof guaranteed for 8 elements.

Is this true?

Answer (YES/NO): YES